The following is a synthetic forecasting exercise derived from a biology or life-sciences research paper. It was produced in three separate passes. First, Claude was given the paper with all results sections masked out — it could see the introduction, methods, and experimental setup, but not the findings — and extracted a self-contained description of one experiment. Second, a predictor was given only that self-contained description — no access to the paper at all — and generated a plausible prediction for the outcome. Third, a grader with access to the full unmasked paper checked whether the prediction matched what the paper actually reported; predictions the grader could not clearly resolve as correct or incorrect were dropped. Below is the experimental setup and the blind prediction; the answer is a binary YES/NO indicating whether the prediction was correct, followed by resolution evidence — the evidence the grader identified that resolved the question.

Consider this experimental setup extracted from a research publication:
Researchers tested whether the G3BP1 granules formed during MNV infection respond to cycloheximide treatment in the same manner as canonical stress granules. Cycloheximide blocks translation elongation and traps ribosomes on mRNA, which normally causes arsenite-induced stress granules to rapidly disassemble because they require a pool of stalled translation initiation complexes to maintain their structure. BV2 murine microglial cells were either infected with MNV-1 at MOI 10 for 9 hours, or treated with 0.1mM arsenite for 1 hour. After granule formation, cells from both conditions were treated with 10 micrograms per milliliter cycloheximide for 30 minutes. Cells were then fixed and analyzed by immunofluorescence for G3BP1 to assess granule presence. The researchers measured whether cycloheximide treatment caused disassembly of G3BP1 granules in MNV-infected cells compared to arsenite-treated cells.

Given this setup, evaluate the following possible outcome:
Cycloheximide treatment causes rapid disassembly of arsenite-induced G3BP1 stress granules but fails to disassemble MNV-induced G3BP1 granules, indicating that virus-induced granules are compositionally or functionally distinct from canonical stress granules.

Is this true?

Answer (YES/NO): YES